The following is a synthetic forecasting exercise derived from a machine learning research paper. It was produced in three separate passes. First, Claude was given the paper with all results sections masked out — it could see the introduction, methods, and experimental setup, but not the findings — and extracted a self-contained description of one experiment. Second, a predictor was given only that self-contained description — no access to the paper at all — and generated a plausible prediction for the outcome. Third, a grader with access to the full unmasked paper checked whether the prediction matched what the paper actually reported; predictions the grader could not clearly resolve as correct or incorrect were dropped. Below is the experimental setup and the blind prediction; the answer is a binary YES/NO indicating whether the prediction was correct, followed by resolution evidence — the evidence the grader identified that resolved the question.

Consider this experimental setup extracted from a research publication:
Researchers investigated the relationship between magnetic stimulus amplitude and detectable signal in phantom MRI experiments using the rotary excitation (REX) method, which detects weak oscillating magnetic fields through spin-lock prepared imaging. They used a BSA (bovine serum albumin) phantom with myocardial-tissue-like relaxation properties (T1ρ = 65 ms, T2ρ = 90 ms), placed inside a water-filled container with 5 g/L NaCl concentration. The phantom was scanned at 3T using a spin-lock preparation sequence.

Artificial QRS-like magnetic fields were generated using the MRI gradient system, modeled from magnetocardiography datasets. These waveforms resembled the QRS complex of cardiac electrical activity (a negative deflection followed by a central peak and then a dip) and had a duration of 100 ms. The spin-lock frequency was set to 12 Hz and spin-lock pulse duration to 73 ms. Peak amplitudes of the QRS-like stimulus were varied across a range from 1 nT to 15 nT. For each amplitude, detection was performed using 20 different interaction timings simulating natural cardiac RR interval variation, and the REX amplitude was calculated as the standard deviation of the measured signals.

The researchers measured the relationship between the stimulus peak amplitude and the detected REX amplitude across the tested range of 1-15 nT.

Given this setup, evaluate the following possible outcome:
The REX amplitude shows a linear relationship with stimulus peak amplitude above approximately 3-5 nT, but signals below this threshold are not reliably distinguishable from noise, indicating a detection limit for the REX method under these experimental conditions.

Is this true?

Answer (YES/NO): NO